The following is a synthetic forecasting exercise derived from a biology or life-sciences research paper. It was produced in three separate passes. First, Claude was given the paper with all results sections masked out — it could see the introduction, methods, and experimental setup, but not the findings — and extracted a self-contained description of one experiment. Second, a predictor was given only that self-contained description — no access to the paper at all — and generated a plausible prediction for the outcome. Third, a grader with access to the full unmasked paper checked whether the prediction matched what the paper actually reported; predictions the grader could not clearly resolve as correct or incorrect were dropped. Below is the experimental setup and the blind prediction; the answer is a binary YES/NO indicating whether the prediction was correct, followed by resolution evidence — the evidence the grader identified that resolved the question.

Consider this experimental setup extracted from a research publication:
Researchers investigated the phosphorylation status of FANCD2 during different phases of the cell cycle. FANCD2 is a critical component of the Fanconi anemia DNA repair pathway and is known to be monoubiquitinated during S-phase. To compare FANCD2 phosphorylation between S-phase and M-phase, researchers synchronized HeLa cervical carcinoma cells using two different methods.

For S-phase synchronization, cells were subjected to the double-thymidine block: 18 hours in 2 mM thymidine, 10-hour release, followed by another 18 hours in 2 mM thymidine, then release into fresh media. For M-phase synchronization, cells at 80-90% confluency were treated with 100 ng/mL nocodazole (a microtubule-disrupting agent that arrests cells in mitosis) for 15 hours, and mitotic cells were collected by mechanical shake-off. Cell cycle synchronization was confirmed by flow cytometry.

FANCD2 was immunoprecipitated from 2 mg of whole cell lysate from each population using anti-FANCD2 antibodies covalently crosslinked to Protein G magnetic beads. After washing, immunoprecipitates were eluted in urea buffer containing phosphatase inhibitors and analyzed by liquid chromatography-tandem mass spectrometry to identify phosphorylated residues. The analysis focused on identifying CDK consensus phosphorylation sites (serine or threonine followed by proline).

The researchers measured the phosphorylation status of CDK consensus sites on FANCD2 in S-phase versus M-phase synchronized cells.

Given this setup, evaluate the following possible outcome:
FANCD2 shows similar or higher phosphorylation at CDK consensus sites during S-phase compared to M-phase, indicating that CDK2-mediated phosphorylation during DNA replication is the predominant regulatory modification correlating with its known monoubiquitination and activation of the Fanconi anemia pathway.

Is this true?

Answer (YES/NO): YES